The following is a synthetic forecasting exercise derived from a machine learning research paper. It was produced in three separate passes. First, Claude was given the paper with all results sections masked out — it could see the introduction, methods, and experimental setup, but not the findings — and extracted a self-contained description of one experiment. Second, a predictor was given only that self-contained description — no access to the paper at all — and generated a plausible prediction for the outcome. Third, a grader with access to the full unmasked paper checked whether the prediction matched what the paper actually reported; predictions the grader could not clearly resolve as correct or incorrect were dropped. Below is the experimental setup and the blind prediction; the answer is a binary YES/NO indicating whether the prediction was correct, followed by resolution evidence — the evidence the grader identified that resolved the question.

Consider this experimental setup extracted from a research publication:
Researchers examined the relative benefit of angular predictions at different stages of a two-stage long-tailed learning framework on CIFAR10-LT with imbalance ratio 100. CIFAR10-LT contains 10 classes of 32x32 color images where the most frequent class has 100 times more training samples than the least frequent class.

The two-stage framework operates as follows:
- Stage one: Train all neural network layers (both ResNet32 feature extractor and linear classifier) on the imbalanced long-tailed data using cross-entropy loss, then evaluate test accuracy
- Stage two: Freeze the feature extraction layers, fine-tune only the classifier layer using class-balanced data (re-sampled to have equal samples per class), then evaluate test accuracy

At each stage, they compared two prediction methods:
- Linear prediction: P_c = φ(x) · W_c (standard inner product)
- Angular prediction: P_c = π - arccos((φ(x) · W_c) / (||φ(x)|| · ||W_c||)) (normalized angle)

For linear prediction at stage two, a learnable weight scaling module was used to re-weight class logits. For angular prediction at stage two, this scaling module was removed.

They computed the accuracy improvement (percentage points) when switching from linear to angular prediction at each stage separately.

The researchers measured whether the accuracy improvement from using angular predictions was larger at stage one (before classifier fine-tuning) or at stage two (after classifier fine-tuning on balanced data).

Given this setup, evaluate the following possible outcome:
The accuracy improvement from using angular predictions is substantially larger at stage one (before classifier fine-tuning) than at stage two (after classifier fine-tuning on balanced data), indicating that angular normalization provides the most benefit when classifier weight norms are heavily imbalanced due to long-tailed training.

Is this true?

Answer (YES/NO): YES